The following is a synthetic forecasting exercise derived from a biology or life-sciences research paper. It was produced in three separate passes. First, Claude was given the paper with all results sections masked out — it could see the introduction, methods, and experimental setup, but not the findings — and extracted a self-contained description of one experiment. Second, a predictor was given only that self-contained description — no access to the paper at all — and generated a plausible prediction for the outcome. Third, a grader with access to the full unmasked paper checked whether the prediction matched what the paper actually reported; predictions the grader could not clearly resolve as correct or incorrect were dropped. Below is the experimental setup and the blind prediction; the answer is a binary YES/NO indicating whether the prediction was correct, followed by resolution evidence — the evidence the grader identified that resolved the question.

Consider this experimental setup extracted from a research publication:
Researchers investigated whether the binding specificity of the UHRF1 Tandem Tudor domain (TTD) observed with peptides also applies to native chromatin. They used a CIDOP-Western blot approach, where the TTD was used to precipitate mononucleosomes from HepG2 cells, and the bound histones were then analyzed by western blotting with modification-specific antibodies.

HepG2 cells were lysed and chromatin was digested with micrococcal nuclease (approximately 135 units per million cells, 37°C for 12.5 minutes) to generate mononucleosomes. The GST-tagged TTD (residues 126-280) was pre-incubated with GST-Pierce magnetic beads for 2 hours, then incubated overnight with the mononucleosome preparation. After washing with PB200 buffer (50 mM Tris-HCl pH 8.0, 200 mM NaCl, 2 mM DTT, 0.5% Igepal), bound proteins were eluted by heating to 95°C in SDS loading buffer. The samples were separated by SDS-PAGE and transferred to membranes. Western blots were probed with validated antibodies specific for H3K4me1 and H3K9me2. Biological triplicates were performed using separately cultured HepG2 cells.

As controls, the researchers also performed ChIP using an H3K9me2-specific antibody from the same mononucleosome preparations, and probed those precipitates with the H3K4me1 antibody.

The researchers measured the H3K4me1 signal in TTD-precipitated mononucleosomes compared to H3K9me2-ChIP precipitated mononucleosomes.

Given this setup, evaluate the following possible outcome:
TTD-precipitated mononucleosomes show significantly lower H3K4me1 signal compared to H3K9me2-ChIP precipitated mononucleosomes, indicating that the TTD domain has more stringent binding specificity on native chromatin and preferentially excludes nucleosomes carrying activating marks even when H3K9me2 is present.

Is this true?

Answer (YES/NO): NO